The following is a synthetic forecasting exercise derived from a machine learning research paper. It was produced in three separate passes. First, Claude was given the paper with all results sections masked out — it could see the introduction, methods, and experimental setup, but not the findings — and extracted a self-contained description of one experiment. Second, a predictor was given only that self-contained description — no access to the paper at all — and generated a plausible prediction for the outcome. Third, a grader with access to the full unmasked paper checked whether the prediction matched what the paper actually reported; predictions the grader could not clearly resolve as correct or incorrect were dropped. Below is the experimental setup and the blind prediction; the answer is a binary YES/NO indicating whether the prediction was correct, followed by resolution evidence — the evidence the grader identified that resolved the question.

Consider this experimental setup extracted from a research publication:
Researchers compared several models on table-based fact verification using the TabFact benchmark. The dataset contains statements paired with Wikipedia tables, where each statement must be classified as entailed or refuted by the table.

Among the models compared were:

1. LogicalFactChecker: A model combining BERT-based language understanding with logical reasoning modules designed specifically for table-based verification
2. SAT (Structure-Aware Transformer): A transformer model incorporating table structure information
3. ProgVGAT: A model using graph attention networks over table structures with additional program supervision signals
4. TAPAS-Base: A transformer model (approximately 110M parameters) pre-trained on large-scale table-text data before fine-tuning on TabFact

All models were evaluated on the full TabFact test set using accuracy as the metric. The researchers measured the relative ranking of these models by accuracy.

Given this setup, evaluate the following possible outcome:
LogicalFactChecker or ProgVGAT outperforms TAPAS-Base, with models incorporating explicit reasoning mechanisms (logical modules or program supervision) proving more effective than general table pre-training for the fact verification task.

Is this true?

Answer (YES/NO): NO